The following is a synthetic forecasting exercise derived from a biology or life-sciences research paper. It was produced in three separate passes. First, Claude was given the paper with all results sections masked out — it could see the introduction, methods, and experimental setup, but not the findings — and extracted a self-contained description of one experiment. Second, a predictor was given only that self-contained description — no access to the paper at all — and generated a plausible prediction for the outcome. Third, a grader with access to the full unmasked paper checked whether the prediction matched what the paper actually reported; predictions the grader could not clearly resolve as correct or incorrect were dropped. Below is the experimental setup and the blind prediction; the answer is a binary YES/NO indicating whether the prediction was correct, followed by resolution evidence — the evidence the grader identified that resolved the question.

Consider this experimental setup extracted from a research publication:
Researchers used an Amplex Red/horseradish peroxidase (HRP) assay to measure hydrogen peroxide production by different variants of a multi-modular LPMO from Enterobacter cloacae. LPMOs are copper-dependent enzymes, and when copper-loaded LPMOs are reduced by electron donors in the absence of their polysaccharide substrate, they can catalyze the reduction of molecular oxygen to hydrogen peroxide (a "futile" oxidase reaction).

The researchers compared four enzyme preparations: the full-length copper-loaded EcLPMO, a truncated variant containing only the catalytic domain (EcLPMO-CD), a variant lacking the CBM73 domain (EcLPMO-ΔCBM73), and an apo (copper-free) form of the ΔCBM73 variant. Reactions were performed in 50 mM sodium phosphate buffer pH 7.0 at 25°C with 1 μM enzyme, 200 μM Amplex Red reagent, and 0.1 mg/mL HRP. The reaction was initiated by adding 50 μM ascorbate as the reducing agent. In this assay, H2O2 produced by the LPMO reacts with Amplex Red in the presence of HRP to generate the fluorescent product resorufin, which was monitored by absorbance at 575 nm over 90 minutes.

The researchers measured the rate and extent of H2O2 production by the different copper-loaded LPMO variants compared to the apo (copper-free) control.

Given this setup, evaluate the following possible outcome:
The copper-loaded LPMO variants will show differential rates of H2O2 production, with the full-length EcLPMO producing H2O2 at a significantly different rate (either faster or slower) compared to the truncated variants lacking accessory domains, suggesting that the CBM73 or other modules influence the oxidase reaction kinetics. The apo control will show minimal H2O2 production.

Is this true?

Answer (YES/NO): NO